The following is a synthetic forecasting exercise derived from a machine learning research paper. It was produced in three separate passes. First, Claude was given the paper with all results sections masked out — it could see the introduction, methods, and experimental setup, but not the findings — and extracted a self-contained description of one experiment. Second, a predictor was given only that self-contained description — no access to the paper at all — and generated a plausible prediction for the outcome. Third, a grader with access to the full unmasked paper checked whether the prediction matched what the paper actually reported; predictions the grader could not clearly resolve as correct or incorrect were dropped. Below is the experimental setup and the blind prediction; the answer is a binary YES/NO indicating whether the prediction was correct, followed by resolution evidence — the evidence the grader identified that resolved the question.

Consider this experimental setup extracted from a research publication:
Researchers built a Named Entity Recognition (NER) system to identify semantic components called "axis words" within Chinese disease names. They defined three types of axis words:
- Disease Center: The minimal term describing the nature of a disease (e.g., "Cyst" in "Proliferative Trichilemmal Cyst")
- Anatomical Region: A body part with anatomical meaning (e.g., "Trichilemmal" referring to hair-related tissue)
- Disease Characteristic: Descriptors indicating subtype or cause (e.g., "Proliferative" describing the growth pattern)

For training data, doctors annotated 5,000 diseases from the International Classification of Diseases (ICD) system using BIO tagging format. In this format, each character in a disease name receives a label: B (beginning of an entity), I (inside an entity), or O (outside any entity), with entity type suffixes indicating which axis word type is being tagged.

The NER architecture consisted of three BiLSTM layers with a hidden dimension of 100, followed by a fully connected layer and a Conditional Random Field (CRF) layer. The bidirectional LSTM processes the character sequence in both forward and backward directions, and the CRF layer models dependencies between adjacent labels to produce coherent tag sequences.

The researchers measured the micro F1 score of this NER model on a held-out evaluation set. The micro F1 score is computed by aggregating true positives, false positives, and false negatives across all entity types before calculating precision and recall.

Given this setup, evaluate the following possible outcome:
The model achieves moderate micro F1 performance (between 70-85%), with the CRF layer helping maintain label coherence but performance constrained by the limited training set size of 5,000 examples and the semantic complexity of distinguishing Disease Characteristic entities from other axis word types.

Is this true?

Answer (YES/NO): YES